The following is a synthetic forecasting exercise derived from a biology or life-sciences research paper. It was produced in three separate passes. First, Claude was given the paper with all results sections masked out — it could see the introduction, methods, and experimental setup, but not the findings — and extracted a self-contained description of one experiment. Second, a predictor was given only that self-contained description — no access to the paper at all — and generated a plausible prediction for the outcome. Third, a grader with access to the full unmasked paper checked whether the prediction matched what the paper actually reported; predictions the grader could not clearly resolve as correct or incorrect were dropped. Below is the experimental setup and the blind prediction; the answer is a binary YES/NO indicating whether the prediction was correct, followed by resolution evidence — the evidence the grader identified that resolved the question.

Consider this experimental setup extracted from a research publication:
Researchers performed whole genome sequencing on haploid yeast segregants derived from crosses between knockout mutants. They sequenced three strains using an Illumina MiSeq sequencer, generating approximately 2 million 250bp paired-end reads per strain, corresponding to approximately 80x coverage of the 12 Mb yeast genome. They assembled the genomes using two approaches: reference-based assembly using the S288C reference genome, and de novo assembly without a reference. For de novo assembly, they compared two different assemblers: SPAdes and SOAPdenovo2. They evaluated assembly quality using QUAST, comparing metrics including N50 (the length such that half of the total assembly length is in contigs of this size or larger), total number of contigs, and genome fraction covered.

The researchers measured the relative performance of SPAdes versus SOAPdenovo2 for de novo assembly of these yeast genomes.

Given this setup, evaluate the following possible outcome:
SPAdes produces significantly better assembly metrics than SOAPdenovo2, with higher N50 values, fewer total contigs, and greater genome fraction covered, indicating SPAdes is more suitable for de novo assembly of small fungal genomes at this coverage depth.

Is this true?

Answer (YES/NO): YES